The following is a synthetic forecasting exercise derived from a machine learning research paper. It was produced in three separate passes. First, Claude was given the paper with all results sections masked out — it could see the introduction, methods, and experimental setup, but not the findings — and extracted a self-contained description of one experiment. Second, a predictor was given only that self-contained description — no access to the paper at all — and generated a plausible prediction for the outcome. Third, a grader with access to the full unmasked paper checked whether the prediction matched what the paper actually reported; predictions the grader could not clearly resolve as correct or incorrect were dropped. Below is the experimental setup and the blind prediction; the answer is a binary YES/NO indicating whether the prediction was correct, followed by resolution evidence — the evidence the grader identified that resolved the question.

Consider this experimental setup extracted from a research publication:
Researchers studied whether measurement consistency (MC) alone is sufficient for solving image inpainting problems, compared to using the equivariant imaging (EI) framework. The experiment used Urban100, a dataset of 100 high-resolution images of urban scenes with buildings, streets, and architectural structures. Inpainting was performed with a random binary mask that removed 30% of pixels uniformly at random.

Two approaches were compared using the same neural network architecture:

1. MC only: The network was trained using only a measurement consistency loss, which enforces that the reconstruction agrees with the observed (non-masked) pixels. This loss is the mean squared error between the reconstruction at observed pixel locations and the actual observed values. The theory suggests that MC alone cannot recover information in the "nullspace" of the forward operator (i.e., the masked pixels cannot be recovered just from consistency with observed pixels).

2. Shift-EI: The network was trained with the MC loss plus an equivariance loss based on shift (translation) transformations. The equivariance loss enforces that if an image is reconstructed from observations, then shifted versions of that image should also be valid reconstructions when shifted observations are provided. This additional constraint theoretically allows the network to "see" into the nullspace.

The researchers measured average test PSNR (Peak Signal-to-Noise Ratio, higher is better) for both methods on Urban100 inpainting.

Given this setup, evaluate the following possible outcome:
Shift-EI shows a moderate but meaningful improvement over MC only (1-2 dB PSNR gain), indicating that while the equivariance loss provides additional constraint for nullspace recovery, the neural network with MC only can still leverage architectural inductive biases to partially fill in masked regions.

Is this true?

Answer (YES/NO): NO